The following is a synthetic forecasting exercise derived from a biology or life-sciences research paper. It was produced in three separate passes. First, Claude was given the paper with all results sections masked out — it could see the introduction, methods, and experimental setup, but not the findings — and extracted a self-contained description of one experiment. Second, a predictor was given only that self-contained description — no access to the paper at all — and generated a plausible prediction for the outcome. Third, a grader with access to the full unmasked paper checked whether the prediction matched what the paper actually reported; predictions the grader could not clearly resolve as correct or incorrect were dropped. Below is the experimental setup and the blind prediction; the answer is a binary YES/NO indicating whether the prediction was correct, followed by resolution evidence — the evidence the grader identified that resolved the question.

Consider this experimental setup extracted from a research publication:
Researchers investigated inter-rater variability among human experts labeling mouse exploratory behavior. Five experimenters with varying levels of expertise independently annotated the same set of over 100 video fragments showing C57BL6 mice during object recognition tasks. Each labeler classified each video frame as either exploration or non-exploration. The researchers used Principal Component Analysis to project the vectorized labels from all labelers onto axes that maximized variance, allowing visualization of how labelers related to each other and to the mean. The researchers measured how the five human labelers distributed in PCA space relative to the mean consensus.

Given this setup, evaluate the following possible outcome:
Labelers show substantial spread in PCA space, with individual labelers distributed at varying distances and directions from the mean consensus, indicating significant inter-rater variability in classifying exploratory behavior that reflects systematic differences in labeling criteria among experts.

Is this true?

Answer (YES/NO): YES